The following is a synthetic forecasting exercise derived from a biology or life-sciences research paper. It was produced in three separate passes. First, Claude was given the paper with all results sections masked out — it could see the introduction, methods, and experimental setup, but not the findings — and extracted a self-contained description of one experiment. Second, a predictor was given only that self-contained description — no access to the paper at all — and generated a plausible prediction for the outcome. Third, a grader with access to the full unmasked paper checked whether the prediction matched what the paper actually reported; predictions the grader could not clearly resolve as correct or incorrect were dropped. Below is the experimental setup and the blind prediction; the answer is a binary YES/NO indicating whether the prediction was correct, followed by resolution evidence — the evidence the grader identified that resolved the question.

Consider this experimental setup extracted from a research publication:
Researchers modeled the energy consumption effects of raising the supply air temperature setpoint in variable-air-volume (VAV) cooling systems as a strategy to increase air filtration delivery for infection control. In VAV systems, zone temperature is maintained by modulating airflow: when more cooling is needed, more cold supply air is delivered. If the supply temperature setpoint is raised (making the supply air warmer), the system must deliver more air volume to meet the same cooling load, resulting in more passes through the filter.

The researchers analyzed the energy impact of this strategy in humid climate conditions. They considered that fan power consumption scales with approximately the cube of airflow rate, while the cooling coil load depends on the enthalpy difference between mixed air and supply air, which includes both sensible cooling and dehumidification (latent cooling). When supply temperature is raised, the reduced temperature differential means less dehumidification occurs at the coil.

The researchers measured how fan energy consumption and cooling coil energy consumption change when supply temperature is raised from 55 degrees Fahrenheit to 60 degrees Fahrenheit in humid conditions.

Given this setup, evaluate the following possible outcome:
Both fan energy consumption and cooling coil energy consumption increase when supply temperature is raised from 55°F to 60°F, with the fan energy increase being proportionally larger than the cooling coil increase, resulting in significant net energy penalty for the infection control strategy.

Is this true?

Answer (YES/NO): NO